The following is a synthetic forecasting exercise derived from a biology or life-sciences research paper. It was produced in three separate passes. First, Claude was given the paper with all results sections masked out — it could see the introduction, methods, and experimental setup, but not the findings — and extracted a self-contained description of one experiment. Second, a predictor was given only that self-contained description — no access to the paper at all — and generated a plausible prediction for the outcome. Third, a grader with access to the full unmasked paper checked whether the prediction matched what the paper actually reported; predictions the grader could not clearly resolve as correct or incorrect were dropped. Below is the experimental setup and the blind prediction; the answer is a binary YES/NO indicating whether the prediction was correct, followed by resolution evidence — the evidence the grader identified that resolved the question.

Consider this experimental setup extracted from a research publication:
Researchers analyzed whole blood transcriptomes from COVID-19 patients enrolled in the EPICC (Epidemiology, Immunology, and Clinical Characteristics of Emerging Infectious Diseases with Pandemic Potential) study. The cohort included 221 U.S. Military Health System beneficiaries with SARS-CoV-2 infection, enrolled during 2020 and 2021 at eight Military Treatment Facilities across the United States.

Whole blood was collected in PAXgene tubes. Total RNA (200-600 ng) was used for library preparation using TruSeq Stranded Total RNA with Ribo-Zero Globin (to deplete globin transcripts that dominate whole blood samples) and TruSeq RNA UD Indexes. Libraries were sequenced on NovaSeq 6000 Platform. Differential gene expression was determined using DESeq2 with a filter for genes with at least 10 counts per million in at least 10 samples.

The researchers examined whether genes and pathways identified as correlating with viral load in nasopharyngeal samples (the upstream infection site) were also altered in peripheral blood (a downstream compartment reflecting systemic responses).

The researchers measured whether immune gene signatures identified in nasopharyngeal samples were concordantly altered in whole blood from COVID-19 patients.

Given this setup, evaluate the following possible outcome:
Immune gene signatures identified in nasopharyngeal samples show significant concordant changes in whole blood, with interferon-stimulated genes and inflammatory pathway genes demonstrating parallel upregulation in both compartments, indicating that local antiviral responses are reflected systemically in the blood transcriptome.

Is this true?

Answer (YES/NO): YES